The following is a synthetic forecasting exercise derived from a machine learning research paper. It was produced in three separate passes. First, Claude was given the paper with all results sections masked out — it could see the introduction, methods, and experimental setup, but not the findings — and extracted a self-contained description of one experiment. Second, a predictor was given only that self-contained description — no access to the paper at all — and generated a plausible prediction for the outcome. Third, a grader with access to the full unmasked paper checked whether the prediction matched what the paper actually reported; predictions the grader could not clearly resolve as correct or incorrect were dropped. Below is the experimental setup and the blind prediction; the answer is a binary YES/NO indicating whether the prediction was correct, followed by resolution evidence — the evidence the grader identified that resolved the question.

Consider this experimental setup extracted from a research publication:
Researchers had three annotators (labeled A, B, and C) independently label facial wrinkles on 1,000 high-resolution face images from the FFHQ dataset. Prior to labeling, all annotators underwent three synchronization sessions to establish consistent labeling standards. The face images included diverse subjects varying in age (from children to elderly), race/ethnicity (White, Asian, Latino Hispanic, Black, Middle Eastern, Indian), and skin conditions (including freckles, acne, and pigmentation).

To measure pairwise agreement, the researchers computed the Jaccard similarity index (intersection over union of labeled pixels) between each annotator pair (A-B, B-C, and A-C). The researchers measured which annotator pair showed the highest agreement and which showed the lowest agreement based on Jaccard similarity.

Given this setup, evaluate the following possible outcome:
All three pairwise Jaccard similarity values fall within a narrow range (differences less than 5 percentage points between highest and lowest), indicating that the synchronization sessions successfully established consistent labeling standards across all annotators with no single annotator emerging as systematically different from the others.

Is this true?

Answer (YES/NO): NO